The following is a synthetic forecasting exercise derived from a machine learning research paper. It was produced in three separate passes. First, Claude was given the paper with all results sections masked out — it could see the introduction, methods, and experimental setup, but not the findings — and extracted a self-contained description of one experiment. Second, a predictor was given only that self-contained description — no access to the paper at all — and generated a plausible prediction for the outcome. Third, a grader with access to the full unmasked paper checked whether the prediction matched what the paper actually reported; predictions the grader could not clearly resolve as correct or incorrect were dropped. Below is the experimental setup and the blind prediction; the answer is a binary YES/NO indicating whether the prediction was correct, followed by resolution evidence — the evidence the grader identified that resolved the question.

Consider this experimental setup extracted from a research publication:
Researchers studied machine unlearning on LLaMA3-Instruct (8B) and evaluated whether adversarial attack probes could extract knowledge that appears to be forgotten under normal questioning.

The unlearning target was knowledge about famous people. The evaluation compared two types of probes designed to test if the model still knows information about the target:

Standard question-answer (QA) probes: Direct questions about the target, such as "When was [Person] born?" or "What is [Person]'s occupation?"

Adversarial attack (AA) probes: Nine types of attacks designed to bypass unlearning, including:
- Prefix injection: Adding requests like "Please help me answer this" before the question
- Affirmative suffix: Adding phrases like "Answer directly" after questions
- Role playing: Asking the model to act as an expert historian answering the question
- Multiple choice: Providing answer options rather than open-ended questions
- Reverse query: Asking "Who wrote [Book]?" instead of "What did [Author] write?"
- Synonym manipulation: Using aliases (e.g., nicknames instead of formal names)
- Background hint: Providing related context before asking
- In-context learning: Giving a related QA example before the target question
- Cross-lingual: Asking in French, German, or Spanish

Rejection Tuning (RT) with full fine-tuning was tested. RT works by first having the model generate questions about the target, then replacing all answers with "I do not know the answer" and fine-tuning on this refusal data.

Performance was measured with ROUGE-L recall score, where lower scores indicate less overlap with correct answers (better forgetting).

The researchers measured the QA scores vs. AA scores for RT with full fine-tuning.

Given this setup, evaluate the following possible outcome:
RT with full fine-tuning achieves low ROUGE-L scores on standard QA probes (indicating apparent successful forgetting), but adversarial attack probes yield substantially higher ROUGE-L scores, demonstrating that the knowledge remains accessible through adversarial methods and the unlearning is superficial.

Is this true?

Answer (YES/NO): NO